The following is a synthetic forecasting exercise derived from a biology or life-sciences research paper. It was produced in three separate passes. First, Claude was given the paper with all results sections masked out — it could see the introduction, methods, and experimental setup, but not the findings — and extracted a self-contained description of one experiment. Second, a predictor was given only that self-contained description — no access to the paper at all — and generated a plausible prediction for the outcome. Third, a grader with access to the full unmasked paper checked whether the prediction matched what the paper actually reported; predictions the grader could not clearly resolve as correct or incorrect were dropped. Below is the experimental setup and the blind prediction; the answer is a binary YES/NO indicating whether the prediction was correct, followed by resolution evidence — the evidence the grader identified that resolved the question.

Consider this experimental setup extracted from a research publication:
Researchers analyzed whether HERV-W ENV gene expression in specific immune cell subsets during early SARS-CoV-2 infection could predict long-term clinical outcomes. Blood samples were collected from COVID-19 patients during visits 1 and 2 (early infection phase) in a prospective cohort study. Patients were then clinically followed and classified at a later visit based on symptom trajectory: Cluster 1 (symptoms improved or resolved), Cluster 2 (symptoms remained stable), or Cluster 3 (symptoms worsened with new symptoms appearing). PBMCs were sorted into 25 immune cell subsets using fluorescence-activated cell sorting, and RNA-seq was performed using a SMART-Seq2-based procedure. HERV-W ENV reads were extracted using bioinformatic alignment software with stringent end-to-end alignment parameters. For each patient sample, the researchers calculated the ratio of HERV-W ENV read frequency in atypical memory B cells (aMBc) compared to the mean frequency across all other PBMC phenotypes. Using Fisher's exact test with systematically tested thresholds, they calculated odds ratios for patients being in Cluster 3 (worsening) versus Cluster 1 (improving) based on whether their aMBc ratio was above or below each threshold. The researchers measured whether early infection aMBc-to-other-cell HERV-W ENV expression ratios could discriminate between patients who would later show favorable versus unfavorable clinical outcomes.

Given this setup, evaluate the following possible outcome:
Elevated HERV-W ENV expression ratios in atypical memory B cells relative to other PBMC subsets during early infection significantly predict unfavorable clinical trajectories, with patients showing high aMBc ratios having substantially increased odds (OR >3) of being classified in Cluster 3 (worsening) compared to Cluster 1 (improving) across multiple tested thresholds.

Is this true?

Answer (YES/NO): YES